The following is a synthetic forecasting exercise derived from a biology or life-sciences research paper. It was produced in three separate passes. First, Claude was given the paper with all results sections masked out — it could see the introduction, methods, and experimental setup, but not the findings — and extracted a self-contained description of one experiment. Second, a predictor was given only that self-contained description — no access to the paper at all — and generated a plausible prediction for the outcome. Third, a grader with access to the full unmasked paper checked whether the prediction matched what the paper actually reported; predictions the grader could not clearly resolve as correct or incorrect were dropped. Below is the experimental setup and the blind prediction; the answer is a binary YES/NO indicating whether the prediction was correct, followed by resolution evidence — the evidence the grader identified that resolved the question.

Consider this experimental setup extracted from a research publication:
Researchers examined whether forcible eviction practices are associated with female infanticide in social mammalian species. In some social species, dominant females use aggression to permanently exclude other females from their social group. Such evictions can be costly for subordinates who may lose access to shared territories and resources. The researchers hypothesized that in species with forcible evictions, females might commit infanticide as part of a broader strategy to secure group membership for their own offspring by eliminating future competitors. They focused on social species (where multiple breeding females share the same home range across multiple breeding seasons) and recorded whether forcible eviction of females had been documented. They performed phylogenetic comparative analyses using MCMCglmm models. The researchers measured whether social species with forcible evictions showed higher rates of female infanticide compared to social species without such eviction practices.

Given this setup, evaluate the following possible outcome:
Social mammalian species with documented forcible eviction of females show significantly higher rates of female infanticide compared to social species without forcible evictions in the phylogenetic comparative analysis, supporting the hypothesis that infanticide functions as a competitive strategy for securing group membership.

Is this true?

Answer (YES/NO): YES